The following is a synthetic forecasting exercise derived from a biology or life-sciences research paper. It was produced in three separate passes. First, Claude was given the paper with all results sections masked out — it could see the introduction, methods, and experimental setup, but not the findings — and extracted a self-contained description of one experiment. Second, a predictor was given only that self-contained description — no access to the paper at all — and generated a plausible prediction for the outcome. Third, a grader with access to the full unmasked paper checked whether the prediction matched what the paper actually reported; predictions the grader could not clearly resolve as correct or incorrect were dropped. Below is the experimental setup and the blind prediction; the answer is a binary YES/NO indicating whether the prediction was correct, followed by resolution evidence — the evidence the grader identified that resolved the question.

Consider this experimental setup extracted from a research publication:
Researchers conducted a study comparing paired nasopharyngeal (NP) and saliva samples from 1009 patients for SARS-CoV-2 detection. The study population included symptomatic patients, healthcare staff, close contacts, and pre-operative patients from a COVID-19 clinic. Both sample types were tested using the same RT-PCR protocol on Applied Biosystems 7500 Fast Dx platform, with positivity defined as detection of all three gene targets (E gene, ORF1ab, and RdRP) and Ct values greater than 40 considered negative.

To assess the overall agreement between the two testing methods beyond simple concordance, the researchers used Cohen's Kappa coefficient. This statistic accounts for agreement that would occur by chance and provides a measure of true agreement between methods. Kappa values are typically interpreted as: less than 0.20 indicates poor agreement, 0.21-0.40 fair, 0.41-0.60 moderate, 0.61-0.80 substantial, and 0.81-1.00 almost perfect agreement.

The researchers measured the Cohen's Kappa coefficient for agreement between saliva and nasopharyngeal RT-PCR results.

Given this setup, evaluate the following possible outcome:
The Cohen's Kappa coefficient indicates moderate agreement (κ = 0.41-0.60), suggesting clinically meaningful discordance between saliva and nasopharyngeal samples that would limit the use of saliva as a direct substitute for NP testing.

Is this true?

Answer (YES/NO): NO